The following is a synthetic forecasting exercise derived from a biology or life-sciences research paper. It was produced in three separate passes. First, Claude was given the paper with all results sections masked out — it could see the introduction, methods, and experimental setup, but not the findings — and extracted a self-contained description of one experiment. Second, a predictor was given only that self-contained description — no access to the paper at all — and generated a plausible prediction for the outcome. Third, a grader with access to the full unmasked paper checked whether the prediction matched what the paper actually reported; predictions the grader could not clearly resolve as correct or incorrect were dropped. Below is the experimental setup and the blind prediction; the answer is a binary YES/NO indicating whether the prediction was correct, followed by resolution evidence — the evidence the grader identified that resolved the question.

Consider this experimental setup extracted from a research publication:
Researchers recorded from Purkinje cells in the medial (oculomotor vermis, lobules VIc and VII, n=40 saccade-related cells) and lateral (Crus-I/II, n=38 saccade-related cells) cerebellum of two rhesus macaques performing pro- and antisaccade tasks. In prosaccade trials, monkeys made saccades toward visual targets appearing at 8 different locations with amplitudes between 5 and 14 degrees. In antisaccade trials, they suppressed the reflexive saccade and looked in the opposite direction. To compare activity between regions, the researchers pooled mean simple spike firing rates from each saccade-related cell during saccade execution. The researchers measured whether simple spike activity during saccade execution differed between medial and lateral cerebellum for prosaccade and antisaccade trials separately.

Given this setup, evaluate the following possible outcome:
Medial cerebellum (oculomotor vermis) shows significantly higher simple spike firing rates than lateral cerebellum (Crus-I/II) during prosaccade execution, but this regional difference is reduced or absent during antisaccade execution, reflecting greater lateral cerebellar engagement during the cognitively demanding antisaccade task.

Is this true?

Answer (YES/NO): NO